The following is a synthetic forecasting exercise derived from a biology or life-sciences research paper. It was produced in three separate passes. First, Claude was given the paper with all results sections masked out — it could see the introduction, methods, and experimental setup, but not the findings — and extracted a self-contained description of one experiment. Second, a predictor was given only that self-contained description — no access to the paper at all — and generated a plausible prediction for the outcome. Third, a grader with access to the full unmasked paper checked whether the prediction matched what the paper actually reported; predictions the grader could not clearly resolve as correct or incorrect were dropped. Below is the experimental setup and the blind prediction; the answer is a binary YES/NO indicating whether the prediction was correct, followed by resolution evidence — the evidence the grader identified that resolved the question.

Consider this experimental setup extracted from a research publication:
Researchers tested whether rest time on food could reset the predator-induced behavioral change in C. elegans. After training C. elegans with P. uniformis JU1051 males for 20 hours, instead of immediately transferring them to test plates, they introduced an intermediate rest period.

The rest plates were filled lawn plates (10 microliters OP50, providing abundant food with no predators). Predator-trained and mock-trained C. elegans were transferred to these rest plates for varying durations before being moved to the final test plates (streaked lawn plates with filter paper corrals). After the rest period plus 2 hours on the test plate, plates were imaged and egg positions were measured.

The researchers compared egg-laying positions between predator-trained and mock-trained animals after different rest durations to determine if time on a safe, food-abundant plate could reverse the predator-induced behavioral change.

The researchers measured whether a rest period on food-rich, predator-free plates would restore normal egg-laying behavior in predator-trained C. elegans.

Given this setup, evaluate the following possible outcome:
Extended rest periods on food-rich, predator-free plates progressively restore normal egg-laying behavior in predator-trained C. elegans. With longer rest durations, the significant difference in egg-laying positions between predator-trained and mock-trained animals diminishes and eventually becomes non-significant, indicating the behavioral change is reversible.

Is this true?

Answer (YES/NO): NO